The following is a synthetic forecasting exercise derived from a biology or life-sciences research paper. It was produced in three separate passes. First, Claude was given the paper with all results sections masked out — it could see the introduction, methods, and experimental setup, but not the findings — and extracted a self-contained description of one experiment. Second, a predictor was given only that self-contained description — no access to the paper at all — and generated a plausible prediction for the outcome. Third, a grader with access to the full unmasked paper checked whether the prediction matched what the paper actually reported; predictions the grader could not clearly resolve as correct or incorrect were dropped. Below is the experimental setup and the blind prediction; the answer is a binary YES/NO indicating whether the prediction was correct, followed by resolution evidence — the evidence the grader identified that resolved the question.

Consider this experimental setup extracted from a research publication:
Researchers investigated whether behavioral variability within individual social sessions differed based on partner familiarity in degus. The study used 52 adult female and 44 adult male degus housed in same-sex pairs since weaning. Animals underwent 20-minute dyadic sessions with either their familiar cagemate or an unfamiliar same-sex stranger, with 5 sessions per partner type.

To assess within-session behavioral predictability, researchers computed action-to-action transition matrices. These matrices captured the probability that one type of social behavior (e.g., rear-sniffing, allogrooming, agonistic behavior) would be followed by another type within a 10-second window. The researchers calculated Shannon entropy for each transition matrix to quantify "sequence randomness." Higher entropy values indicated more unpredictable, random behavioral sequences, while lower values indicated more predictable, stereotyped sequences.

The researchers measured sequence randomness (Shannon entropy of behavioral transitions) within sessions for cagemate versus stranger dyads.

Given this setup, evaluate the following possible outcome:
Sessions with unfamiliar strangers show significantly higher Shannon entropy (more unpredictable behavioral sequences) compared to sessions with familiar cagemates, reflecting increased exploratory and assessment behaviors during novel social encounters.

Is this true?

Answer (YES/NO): NO